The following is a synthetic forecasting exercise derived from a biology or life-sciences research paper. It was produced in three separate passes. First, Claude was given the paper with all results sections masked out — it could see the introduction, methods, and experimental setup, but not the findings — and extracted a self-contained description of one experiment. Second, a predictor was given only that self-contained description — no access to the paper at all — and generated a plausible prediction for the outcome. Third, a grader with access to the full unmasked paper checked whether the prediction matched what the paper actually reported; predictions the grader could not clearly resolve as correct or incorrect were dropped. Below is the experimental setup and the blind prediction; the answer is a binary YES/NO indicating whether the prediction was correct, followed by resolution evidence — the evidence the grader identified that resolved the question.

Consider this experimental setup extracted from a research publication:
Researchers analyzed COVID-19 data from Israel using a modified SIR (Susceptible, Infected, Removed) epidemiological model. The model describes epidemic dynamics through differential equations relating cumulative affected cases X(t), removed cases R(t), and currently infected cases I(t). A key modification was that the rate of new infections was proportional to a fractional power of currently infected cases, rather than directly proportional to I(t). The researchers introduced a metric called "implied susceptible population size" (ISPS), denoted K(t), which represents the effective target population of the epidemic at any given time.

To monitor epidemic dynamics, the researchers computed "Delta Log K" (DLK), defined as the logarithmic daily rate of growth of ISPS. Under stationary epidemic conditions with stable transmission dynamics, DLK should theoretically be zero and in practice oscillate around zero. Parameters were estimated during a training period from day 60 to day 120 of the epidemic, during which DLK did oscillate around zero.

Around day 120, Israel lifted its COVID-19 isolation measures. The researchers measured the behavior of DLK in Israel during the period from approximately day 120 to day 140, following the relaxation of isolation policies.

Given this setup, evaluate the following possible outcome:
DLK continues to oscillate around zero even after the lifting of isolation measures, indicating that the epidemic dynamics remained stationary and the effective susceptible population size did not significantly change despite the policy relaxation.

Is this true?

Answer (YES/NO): NO